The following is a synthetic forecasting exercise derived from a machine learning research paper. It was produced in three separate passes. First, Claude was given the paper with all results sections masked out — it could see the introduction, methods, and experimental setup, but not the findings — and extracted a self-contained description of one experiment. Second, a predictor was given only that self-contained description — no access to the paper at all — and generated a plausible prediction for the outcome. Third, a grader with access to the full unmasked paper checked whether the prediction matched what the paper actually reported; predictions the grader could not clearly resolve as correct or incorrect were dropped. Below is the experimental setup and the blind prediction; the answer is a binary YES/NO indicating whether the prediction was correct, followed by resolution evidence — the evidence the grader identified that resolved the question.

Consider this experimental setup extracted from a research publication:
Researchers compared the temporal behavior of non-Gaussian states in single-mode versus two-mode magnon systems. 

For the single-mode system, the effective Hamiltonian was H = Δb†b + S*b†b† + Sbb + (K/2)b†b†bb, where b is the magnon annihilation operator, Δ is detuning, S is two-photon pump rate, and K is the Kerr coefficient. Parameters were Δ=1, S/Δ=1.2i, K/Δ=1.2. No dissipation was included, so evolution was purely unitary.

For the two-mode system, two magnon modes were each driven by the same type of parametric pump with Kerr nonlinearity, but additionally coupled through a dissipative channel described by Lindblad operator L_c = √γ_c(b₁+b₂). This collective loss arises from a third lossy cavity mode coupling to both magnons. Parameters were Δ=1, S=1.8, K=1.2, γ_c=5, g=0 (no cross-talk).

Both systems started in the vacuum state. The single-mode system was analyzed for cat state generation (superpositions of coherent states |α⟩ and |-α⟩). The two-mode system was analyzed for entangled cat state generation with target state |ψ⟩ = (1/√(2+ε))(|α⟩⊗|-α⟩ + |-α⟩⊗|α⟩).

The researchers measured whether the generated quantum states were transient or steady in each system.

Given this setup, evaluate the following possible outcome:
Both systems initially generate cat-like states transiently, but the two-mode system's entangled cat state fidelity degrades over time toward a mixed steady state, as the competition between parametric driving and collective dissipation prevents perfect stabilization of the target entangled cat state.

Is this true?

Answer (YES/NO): NO